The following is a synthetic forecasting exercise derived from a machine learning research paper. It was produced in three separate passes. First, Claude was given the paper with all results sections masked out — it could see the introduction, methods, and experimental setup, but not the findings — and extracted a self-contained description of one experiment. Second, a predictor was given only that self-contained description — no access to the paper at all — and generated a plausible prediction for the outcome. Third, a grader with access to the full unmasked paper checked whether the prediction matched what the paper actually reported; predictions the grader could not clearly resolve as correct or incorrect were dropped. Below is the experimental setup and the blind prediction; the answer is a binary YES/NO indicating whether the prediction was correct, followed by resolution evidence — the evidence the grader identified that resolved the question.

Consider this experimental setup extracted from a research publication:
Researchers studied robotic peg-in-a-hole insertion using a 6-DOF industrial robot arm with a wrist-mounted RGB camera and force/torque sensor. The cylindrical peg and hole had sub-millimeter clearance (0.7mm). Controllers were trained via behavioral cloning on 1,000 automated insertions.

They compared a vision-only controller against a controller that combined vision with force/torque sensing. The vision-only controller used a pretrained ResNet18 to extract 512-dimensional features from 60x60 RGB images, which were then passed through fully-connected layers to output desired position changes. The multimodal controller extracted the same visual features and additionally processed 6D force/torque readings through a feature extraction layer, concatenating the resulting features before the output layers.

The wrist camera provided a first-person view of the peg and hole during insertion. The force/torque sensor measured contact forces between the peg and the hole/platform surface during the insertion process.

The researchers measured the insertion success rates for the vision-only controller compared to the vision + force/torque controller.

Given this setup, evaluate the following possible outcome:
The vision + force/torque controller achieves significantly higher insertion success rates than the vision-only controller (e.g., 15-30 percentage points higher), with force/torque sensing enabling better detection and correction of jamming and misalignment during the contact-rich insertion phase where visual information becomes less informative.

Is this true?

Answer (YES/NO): YES